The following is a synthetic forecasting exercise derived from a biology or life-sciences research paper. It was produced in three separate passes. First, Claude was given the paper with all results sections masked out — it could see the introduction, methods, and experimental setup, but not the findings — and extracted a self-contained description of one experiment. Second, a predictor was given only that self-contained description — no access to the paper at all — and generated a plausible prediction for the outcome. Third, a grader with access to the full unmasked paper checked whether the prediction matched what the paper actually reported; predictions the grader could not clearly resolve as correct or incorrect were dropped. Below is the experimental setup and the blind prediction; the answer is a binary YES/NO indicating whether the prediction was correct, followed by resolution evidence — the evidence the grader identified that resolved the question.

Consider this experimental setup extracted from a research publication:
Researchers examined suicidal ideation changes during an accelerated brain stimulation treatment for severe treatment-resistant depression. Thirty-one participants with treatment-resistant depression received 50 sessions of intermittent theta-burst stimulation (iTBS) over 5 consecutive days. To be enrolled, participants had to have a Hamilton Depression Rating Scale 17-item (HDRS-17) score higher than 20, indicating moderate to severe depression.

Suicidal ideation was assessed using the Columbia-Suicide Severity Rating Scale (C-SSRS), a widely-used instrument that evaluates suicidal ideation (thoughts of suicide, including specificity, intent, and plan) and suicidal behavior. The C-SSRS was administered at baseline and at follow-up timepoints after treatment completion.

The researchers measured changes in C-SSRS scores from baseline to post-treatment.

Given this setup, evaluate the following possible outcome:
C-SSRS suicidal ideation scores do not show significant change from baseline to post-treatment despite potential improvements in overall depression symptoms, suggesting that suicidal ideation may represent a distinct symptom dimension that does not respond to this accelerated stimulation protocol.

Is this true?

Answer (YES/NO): NO